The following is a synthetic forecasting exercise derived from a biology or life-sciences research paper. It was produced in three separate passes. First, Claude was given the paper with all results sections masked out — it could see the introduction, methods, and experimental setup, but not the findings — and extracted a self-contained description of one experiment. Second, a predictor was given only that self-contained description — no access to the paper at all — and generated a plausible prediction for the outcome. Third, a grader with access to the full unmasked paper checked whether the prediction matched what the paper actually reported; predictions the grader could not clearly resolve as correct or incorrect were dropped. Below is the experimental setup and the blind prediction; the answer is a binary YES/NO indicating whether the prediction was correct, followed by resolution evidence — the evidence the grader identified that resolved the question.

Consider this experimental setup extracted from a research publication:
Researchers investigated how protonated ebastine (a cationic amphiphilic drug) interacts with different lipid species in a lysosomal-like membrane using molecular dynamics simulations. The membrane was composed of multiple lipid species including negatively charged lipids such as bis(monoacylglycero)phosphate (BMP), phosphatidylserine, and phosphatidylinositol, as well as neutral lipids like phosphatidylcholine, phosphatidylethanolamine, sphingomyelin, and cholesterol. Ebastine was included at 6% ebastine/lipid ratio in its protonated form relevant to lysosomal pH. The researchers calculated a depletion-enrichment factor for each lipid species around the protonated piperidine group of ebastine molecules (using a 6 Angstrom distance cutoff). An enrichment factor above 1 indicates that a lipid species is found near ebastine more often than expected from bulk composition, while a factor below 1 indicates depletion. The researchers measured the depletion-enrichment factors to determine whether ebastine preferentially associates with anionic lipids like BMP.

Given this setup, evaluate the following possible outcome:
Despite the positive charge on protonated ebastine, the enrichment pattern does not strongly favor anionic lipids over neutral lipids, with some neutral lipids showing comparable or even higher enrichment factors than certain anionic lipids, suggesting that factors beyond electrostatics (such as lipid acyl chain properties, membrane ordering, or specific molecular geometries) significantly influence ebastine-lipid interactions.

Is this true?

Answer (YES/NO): NO